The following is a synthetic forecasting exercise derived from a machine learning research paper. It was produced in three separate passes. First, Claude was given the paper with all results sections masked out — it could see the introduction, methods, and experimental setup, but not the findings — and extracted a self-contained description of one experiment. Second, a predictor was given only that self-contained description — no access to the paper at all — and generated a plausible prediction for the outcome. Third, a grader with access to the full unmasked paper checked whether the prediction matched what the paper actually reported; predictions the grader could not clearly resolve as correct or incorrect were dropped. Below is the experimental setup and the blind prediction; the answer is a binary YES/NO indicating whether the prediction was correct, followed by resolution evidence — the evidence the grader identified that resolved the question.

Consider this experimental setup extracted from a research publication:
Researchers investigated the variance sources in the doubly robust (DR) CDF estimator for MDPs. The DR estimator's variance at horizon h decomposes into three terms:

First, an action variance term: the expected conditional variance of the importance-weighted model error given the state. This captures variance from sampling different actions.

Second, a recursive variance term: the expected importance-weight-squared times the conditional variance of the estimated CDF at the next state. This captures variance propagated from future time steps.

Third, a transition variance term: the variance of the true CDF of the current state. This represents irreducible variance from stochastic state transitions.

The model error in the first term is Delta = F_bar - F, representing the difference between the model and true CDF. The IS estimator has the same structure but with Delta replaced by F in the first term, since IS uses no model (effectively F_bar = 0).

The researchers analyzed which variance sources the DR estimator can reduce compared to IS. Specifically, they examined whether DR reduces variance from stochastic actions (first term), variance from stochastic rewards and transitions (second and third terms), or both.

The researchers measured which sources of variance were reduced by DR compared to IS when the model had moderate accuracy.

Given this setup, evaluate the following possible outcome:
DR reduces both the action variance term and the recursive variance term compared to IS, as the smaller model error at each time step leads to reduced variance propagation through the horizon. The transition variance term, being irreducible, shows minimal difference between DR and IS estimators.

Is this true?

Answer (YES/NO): NO